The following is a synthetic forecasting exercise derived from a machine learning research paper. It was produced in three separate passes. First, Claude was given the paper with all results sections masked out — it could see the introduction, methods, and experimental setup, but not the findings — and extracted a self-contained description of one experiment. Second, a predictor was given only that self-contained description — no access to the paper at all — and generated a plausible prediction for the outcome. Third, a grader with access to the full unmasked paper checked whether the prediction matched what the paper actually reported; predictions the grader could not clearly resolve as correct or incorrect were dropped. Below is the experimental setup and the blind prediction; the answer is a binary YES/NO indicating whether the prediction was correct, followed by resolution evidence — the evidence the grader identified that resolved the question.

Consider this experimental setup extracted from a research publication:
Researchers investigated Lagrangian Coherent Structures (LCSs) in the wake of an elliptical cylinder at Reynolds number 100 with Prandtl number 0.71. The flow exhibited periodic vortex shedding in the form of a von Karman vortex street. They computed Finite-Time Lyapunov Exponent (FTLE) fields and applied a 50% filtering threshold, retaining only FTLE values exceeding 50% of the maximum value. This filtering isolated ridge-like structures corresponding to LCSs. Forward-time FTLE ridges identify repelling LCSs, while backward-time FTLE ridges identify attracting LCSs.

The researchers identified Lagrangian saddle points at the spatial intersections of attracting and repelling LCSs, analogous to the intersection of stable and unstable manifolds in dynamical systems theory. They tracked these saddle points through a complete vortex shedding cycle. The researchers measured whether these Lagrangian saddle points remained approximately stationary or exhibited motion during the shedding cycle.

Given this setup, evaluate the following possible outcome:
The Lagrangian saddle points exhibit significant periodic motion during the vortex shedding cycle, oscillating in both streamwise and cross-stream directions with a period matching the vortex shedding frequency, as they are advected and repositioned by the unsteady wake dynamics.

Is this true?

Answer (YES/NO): NO